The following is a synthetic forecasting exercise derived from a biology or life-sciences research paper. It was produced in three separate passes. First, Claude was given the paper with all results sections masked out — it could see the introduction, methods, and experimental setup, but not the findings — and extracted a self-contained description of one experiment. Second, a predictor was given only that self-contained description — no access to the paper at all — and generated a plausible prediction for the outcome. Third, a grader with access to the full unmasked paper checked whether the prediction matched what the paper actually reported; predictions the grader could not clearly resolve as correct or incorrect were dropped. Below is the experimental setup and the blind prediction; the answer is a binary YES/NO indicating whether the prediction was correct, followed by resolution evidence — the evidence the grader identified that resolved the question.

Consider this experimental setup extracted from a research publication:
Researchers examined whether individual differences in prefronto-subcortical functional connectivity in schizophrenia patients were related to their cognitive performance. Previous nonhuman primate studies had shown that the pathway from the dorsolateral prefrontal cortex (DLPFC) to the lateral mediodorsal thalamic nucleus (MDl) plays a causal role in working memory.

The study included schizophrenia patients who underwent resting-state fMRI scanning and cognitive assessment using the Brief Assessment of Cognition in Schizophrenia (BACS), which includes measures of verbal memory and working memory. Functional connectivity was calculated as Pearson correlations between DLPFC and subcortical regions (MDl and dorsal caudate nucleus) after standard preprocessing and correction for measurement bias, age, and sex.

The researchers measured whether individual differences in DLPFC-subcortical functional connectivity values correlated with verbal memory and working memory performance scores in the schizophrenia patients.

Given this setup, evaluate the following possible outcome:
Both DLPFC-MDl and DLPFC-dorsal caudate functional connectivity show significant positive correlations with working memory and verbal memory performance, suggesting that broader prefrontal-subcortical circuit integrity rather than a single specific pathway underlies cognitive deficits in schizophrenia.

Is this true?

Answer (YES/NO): NO